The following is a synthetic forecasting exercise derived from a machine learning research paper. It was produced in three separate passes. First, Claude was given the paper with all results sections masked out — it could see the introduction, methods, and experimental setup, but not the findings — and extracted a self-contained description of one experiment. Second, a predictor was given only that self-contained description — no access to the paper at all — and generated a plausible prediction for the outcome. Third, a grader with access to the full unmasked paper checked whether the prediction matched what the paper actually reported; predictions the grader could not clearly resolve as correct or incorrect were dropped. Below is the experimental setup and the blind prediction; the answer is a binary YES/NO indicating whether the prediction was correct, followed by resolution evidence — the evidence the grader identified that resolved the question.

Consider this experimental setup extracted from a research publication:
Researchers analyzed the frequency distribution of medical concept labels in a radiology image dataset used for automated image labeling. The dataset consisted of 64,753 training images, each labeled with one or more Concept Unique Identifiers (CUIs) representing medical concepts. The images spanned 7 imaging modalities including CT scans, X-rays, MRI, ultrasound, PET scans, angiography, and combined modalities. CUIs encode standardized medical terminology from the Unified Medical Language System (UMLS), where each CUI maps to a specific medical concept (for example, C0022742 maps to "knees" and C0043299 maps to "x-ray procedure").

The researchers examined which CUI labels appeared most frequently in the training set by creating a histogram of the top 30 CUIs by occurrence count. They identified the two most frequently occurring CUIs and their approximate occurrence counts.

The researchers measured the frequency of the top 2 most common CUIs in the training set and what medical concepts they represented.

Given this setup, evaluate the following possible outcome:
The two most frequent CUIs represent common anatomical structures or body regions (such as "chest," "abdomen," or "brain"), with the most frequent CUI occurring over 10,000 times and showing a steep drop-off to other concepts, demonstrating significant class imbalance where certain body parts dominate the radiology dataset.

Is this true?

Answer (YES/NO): NO